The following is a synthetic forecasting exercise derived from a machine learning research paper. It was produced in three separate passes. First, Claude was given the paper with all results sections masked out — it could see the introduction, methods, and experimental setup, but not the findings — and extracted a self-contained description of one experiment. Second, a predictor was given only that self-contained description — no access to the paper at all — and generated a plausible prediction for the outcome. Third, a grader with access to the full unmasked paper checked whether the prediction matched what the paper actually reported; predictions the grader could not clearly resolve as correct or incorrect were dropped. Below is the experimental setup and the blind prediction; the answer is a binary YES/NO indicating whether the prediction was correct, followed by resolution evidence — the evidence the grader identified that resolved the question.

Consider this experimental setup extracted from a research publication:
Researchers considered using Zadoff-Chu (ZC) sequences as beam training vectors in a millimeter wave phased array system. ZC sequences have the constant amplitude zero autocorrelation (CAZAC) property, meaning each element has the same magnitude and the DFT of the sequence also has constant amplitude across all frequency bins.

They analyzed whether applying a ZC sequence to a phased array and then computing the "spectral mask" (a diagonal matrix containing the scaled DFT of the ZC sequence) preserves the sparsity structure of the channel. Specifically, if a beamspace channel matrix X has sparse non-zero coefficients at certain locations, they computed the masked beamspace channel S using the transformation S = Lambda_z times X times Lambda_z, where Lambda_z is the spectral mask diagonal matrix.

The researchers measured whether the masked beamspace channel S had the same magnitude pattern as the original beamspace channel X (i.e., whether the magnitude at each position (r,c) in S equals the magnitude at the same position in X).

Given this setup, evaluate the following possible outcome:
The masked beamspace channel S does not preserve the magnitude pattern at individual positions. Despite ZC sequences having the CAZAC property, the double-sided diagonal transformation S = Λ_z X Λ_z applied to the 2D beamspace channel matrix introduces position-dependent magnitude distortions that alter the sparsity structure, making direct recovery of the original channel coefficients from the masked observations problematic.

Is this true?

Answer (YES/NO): NO